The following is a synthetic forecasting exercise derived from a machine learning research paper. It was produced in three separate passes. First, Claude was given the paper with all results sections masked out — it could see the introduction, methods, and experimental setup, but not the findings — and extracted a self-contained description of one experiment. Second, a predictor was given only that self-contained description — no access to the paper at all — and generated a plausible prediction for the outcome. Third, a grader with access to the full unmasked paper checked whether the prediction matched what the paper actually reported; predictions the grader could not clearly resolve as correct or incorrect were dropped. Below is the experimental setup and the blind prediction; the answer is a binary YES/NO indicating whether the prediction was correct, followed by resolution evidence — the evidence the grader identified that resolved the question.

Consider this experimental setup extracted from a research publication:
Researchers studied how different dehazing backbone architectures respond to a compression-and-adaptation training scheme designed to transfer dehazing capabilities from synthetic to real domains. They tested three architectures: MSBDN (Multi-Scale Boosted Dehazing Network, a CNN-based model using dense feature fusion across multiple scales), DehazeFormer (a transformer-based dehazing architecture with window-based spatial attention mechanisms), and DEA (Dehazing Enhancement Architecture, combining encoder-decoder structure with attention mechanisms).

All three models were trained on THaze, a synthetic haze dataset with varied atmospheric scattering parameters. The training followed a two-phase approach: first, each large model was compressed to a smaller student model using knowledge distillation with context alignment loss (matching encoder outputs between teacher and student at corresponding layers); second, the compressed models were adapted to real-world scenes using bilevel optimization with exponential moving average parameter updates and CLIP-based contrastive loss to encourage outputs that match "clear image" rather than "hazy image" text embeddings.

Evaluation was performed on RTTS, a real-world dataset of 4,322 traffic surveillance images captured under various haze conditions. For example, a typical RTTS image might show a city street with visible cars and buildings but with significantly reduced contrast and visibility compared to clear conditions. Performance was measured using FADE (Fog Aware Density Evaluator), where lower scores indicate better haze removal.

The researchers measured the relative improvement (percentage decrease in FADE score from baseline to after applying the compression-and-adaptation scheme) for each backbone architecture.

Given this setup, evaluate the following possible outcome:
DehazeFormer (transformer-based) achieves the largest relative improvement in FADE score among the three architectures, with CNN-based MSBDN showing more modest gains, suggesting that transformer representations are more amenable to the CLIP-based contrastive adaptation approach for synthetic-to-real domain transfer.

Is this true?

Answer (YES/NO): NO